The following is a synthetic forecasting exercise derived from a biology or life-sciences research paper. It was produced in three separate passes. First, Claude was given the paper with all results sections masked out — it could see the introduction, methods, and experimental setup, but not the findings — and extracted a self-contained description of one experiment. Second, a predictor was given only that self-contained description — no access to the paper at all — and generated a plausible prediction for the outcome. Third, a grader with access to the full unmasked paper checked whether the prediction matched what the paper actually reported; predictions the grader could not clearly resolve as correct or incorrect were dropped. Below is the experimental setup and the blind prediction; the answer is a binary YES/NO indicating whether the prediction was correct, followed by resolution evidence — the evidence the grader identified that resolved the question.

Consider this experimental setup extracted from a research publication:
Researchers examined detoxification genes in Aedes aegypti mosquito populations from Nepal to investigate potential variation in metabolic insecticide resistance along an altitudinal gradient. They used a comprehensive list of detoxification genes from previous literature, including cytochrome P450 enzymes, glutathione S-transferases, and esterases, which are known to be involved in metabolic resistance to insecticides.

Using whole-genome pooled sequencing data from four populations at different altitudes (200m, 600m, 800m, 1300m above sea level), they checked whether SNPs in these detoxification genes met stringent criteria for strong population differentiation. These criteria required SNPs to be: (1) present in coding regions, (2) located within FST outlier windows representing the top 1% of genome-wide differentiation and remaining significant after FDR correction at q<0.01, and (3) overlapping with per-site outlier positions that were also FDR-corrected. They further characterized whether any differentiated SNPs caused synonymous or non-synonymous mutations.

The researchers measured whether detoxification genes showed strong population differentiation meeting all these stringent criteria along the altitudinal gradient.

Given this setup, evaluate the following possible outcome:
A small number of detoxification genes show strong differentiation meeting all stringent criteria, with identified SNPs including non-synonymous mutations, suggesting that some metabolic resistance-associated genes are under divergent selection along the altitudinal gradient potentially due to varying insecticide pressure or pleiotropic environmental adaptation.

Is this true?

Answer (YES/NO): NO